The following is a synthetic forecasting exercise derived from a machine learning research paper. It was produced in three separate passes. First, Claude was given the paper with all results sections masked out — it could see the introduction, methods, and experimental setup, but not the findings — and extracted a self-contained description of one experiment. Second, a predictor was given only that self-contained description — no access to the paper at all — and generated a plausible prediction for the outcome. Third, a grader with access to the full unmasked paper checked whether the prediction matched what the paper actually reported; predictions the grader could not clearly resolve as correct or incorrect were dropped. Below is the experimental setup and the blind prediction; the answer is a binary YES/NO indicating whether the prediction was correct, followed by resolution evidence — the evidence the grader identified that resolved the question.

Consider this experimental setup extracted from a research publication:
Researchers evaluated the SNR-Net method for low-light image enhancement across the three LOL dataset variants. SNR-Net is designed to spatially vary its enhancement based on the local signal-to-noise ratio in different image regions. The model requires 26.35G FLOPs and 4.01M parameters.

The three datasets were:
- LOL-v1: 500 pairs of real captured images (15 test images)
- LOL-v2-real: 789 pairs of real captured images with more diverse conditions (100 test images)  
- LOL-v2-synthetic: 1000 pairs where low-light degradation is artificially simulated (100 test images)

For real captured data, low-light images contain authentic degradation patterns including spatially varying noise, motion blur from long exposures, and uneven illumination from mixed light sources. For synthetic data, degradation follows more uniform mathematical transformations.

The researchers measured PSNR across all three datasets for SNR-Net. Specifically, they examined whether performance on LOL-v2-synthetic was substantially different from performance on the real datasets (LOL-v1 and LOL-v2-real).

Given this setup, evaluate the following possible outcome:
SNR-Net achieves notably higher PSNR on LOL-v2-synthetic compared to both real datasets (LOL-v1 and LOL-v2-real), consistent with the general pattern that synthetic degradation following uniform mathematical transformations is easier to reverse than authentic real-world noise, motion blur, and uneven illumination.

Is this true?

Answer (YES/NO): NO